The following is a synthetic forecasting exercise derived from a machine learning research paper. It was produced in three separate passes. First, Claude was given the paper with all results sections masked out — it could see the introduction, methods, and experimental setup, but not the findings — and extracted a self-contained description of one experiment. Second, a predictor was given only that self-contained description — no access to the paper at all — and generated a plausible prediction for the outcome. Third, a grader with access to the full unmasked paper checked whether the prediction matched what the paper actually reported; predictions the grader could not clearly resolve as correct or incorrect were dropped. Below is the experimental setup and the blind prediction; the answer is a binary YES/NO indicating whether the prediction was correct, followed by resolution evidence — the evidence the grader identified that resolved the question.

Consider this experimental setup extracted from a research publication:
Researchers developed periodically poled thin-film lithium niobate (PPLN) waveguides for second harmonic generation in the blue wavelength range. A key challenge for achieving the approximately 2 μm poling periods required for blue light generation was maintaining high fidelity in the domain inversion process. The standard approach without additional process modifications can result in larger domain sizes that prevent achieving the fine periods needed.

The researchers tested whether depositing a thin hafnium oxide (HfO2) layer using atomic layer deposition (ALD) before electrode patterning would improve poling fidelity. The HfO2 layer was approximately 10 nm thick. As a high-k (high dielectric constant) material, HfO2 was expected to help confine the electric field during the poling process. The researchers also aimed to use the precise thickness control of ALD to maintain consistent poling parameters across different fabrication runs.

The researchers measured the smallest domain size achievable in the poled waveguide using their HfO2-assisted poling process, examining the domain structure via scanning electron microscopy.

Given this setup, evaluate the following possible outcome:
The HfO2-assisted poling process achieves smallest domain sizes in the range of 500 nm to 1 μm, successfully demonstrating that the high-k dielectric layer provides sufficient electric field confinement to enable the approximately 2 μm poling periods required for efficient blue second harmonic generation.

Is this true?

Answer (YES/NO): YES